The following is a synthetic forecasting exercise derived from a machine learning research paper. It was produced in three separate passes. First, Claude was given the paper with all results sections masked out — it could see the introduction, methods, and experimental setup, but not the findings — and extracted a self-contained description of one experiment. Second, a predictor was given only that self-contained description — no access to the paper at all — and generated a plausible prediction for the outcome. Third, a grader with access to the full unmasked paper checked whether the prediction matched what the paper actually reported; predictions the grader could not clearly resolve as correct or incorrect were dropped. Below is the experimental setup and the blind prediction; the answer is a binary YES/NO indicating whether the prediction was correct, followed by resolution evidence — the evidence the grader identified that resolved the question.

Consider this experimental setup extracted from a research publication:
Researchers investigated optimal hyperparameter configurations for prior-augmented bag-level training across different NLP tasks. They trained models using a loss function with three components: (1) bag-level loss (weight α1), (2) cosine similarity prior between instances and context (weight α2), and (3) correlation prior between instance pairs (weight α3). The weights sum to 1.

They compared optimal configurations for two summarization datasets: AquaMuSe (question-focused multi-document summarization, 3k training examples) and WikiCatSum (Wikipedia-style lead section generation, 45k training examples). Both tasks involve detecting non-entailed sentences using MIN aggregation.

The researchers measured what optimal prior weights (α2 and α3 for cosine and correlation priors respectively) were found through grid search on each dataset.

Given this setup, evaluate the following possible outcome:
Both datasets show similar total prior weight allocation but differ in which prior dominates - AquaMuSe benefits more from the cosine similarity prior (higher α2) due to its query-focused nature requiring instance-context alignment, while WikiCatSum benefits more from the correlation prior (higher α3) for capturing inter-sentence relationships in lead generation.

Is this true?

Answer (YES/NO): NO